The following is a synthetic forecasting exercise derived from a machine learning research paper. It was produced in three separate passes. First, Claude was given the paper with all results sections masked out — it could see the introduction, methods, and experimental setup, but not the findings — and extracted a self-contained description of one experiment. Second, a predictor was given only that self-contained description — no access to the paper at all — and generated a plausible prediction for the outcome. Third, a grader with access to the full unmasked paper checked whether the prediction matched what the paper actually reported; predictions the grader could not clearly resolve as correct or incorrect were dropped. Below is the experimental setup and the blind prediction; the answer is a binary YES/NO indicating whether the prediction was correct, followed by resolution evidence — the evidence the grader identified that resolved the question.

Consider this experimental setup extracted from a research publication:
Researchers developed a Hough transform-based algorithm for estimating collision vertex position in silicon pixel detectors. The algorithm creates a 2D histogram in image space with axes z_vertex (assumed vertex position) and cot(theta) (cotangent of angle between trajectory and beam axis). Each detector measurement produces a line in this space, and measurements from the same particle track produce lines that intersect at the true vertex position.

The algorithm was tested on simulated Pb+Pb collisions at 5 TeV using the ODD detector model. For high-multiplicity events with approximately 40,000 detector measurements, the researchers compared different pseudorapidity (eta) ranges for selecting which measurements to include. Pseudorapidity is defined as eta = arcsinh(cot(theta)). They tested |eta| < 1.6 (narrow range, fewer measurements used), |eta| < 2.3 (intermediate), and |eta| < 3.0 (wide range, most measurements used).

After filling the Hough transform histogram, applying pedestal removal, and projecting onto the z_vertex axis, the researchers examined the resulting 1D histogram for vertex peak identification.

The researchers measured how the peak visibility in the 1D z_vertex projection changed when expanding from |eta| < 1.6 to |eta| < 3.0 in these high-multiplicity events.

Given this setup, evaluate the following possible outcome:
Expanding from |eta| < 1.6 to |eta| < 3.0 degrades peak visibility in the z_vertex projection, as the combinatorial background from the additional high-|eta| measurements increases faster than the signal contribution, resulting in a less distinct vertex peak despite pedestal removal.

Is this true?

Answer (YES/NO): YES